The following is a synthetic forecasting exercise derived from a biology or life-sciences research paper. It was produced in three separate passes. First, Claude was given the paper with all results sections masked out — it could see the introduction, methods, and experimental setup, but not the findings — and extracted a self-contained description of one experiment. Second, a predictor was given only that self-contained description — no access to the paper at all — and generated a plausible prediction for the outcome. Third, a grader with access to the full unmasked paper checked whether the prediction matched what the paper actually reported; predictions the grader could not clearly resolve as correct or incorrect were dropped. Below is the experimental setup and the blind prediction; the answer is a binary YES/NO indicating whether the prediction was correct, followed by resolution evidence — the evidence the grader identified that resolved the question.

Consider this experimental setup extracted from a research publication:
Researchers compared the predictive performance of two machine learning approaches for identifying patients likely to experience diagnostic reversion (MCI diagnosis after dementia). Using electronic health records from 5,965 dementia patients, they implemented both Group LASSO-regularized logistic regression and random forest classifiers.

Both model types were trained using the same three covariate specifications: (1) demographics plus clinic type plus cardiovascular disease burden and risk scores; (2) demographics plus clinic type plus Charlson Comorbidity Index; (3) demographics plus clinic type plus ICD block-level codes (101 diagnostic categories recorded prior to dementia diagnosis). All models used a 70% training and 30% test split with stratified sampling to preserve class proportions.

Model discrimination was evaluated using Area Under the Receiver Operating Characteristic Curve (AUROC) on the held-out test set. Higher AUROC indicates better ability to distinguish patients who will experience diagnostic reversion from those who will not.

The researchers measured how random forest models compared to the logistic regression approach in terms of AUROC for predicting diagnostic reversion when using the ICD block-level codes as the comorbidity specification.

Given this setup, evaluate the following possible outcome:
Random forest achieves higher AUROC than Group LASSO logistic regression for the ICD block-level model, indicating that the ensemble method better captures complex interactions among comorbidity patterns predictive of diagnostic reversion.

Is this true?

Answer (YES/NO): NO